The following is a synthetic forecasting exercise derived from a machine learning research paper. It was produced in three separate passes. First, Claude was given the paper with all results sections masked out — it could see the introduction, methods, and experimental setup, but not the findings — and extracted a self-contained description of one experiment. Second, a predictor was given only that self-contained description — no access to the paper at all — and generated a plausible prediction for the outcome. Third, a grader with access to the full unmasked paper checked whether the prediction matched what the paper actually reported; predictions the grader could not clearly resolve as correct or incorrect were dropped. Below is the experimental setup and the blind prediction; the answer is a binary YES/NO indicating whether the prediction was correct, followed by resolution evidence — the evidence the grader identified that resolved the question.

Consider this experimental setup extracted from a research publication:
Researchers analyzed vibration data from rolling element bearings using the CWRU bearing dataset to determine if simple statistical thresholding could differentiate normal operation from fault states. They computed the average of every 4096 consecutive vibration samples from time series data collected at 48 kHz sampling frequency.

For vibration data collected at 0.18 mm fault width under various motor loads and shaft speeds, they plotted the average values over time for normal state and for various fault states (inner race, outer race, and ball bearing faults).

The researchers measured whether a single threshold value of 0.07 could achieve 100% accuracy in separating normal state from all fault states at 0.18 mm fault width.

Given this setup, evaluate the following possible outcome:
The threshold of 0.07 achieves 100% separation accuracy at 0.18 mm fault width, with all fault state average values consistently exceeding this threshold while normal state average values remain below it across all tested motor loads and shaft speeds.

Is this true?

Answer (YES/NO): YES